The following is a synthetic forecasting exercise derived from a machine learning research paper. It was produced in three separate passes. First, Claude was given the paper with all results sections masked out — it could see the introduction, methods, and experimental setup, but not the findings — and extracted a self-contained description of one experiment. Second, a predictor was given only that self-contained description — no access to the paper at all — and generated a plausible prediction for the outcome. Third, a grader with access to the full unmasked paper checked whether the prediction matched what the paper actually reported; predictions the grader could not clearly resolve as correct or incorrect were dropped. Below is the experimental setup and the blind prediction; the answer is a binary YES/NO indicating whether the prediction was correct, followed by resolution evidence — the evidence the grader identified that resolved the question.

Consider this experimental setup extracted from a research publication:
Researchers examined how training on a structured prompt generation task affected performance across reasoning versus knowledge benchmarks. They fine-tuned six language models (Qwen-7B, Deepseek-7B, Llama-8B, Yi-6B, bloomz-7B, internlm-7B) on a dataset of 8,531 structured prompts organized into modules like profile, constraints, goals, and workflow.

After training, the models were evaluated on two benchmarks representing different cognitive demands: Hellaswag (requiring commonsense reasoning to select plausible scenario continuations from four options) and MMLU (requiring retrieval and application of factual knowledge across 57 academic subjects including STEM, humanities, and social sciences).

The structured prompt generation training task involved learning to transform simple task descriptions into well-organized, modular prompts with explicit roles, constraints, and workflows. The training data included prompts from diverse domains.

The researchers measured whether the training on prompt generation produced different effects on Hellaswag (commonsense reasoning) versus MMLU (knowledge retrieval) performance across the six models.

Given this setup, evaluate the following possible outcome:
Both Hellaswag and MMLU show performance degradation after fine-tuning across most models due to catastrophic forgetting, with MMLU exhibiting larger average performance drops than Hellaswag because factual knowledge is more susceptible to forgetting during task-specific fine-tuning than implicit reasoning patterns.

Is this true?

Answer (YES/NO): NO